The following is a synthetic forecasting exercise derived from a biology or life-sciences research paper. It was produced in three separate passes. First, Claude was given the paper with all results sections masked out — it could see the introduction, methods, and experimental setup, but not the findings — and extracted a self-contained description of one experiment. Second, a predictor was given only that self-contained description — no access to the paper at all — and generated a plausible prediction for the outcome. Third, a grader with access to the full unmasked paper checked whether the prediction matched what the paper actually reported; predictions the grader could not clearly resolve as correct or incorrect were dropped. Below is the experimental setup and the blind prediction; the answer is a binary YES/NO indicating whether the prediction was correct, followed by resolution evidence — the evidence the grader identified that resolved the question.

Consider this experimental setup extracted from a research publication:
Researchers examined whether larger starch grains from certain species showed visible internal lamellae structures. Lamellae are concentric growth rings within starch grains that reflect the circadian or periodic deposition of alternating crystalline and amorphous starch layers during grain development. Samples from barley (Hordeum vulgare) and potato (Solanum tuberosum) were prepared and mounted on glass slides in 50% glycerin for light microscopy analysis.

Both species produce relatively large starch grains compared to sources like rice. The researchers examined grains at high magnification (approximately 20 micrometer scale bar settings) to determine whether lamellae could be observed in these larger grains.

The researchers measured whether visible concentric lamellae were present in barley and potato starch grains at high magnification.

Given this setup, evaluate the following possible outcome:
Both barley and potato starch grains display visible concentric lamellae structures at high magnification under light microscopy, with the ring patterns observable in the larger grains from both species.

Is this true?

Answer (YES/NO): YES